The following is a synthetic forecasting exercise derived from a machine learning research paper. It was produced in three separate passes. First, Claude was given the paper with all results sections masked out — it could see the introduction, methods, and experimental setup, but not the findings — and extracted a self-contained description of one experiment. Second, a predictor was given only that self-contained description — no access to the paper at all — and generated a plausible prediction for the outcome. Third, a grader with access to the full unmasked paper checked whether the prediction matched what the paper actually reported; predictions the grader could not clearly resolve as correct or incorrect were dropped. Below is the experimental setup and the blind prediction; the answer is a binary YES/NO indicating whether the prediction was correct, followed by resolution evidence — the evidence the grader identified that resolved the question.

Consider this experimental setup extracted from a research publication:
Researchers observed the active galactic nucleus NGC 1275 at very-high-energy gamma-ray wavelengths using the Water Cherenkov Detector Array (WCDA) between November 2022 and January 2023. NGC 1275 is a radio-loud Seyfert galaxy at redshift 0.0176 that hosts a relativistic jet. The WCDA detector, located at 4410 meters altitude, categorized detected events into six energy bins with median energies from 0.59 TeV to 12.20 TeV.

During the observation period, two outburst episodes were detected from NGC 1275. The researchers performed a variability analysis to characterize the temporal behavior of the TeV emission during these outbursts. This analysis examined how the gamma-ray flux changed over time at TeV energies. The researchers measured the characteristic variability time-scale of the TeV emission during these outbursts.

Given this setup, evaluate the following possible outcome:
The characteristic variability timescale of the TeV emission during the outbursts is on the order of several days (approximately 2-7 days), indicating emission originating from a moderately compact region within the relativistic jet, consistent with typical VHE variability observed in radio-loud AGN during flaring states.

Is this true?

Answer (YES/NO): NO